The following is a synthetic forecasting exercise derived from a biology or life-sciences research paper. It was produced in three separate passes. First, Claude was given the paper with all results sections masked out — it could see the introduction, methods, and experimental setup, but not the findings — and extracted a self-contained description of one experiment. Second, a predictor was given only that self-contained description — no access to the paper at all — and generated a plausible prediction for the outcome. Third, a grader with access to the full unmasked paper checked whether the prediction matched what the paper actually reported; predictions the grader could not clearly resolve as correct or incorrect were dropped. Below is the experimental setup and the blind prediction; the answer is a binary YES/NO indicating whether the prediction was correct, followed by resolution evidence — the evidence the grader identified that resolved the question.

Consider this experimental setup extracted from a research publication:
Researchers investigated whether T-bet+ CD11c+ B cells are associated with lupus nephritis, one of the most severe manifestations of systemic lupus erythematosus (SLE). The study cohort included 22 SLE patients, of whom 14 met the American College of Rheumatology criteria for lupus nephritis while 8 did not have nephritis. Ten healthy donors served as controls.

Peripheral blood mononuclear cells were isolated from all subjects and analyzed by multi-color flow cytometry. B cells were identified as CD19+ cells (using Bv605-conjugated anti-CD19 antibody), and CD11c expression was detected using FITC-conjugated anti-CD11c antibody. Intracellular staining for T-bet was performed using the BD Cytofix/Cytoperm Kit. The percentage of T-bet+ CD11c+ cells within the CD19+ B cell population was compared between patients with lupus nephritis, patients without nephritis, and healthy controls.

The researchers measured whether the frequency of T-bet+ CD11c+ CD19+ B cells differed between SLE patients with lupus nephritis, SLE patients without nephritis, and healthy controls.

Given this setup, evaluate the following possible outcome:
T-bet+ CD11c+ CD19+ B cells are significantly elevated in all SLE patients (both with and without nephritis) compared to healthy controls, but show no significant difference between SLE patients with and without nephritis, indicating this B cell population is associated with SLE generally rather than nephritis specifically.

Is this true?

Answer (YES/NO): YES